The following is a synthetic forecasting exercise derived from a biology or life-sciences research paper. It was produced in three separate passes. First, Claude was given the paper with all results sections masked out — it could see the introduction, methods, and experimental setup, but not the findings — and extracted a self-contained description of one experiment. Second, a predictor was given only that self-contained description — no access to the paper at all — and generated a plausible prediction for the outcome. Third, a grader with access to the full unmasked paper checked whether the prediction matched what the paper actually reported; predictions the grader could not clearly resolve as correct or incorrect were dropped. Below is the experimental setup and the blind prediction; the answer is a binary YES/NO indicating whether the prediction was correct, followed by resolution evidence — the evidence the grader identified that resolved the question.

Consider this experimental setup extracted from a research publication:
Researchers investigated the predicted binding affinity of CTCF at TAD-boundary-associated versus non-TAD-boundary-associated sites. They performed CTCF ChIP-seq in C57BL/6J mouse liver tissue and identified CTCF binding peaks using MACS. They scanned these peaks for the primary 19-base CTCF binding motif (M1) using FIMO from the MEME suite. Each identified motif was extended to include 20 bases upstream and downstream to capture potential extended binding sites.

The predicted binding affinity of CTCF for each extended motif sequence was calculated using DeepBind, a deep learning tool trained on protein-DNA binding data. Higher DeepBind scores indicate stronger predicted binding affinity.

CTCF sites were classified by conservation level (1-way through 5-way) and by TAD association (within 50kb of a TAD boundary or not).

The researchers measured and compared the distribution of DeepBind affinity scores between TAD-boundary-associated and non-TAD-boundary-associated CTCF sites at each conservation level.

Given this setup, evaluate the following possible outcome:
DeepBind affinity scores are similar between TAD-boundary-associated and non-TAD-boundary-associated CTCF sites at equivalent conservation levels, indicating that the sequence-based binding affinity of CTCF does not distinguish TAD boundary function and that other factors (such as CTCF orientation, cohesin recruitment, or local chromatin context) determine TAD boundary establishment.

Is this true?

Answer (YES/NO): NO